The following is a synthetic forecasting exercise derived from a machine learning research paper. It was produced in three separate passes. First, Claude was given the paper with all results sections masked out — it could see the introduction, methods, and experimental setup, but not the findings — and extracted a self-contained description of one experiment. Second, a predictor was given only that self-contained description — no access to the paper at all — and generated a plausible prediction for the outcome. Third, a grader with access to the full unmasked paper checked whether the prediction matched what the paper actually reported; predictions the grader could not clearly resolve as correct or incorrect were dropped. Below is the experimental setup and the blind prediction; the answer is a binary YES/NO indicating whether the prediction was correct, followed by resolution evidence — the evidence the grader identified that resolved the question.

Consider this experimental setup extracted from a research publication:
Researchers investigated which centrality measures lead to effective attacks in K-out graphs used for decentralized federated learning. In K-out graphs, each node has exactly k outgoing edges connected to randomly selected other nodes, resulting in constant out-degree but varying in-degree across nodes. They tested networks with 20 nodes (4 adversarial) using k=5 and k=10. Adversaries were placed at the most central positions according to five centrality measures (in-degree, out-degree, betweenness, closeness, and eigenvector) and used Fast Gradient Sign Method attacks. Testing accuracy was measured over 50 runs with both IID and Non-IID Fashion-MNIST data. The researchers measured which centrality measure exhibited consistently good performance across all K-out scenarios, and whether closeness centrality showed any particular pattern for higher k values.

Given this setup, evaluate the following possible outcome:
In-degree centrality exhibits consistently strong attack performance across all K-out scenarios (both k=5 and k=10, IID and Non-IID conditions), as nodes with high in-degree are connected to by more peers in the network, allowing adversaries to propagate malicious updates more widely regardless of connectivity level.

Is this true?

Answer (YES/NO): YES